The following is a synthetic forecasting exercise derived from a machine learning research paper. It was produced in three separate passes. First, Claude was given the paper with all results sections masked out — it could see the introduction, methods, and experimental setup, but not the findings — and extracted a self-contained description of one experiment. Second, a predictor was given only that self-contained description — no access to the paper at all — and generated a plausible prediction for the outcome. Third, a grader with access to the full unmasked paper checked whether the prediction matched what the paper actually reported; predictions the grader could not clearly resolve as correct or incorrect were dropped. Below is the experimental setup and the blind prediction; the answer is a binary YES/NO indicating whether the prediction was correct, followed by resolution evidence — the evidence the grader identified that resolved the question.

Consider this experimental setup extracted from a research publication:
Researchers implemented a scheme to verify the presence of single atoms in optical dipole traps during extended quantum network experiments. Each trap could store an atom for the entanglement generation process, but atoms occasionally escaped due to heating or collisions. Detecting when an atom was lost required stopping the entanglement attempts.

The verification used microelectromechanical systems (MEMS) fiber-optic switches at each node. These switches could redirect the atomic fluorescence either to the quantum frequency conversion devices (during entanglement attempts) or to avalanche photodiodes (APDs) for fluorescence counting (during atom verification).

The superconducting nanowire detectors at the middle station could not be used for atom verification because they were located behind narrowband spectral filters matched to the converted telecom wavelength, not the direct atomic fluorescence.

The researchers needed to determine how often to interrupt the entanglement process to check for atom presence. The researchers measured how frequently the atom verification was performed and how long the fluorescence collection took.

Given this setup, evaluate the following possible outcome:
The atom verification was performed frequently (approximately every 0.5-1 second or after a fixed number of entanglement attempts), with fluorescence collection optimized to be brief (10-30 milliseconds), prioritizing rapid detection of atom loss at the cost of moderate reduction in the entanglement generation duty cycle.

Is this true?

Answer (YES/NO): NO